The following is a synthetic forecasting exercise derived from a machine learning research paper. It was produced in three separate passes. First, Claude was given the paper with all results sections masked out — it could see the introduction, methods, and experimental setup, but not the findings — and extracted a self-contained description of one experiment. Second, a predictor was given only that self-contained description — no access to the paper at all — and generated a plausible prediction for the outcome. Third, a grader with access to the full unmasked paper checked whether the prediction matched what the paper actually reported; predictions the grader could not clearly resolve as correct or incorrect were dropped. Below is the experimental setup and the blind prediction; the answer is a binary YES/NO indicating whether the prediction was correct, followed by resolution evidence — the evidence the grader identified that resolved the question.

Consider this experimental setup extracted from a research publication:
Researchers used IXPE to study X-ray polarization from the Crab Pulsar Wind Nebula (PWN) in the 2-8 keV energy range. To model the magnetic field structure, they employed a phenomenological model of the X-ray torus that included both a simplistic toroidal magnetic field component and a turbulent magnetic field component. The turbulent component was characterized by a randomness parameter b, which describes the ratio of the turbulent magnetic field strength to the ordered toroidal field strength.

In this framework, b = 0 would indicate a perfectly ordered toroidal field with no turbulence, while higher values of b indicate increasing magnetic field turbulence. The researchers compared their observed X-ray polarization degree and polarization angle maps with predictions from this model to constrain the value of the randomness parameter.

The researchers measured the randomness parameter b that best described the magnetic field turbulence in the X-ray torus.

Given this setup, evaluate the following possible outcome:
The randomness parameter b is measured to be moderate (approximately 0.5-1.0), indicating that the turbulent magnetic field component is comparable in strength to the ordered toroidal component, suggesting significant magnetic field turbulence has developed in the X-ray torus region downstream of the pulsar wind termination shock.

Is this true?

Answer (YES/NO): YES